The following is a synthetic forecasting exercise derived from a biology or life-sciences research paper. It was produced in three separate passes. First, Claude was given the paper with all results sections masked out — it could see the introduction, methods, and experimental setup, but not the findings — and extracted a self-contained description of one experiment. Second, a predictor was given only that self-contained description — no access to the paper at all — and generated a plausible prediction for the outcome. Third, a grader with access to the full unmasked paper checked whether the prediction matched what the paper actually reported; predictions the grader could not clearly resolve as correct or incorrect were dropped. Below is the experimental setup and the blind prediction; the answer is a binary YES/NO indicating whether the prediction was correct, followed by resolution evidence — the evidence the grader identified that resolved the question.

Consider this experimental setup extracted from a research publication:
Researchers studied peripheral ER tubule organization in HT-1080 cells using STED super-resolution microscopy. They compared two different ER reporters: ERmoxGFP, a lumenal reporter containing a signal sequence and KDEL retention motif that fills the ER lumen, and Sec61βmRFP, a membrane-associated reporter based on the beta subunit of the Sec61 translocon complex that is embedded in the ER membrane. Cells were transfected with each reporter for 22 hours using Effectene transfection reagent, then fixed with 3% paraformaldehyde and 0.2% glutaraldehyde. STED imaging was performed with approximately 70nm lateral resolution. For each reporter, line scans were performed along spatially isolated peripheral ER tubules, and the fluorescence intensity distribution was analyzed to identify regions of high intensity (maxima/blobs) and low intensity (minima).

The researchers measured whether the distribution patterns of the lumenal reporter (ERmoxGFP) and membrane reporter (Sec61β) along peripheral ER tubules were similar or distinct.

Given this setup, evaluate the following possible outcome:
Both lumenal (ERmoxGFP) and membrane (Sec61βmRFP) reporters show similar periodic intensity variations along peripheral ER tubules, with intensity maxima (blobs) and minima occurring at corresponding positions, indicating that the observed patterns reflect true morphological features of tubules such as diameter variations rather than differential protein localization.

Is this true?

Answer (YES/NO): NO